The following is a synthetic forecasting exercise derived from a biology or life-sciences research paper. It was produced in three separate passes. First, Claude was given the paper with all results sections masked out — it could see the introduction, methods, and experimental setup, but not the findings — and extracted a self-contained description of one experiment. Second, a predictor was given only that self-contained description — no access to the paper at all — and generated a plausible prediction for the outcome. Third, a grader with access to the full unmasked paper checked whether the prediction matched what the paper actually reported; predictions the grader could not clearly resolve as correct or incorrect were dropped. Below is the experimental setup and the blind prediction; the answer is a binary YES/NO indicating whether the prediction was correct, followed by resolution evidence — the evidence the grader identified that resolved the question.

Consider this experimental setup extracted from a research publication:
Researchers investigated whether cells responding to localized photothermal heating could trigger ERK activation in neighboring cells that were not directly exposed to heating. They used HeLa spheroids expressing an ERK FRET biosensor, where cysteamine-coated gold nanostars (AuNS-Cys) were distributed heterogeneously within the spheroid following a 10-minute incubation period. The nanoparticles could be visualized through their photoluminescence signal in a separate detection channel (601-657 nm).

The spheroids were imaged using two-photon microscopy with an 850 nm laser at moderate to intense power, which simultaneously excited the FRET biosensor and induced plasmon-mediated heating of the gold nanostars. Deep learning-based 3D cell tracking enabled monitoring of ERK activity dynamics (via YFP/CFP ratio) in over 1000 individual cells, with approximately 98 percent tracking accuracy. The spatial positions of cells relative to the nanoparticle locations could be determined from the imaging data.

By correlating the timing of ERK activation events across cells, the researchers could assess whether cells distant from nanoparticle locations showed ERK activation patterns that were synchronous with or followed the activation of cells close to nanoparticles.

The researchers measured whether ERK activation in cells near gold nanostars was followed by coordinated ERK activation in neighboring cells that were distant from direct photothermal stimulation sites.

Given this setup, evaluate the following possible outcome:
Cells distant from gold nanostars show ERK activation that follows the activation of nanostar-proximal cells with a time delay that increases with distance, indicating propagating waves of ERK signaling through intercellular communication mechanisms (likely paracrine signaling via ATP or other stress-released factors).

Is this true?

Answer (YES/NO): NO